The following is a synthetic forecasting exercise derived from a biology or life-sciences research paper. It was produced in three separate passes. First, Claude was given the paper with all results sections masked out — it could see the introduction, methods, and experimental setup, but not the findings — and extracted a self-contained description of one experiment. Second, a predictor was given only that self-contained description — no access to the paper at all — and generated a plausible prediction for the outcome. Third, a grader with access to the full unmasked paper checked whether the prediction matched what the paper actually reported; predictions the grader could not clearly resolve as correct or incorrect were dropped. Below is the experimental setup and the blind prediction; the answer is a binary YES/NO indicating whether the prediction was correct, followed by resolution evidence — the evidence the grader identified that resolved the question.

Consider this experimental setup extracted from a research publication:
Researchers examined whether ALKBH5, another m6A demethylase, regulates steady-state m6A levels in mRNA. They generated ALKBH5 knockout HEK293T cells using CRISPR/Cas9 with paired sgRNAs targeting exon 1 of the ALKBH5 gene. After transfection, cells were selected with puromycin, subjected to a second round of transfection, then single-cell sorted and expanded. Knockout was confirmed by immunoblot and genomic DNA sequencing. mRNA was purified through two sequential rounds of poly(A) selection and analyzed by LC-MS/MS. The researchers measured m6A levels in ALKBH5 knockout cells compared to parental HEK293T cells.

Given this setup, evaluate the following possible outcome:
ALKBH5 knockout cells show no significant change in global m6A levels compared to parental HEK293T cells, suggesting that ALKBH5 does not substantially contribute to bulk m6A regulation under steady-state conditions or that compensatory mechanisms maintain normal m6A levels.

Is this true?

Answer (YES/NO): YES